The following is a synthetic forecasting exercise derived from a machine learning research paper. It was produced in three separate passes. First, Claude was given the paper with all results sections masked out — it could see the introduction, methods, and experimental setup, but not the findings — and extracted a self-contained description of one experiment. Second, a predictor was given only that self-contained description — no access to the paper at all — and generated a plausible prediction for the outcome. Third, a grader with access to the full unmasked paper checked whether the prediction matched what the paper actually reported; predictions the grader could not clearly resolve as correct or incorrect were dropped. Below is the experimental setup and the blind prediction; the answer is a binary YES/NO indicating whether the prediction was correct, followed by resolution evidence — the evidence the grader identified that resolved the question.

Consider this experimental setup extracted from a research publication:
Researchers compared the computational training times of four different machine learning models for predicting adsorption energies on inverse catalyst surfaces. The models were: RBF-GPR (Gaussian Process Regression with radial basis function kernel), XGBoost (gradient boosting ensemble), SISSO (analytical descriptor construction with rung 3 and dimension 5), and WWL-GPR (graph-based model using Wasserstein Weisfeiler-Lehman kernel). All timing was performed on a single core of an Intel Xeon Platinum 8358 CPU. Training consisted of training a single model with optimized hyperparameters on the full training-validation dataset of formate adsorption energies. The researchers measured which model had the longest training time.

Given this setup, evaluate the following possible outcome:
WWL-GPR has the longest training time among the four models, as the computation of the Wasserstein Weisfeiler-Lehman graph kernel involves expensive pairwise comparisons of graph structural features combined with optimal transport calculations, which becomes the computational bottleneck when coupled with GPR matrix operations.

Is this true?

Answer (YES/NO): NO